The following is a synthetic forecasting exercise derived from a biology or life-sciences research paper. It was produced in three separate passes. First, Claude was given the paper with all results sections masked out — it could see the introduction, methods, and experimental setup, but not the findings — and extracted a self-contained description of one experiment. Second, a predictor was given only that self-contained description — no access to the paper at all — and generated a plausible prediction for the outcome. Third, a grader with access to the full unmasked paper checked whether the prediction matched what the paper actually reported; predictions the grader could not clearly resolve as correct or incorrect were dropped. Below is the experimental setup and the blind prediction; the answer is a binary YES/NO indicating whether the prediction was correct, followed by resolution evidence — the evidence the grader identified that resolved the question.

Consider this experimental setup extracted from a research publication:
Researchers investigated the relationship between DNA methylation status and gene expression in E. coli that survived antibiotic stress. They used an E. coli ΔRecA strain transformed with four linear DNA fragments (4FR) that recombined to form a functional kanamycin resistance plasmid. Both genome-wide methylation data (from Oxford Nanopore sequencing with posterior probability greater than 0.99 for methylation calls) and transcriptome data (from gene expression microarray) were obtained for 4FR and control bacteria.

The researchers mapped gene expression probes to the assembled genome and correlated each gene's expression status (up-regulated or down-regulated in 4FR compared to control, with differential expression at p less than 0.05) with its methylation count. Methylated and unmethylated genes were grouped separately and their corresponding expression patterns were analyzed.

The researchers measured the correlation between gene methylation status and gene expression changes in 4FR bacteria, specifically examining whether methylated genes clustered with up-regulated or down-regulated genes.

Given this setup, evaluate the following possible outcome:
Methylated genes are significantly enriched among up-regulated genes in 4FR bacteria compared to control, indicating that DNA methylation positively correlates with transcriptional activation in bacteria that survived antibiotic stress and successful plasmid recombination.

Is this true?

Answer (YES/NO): NO